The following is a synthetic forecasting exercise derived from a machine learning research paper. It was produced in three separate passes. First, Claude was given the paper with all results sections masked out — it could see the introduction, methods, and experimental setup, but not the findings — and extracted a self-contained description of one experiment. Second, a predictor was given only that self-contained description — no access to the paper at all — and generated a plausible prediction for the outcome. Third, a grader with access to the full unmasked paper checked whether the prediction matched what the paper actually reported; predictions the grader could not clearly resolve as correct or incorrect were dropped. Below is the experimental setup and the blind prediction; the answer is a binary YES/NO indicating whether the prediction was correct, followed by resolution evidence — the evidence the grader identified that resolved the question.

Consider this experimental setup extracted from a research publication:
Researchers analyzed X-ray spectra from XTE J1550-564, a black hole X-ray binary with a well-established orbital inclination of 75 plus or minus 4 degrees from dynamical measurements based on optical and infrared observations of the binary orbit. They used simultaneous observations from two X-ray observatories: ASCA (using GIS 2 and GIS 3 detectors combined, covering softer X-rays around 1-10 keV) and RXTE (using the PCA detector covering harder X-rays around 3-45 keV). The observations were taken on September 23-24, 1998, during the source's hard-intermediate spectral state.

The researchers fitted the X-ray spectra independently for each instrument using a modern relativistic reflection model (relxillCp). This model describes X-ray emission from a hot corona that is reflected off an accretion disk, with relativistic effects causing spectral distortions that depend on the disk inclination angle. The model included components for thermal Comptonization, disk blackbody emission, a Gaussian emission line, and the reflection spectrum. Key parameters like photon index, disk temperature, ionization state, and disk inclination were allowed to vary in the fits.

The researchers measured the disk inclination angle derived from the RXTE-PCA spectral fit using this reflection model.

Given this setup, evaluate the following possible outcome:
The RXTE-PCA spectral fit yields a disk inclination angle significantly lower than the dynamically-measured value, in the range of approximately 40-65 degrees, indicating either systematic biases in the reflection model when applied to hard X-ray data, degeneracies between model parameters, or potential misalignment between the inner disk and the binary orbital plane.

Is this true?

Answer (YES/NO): YES